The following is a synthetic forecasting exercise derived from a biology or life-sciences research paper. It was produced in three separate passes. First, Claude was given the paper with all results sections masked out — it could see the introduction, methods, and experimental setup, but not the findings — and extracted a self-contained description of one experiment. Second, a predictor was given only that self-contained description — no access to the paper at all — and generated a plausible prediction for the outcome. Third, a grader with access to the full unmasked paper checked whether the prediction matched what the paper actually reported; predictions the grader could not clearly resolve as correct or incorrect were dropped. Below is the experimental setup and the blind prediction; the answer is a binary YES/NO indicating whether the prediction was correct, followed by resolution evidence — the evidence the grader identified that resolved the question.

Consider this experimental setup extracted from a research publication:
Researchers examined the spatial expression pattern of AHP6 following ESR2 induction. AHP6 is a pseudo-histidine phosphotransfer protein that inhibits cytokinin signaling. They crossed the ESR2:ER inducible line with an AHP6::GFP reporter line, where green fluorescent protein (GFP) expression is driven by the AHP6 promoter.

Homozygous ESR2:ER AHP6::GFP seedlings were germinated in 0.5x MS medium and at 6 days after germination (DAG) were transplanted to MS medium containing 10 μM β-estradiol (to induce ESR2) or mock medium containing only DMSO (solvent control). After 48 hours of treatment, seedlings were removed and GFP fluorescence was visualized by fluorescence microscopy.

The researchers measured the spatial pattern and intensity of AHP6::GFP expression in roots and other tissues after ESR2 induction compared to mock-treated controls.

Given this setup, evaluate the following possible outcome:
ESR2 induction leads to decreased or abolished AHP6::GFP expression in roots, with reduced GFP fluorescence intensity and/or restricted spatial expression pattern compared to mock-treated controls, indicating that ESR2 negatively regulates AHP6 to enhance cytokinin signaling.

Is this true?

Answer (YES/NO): NO